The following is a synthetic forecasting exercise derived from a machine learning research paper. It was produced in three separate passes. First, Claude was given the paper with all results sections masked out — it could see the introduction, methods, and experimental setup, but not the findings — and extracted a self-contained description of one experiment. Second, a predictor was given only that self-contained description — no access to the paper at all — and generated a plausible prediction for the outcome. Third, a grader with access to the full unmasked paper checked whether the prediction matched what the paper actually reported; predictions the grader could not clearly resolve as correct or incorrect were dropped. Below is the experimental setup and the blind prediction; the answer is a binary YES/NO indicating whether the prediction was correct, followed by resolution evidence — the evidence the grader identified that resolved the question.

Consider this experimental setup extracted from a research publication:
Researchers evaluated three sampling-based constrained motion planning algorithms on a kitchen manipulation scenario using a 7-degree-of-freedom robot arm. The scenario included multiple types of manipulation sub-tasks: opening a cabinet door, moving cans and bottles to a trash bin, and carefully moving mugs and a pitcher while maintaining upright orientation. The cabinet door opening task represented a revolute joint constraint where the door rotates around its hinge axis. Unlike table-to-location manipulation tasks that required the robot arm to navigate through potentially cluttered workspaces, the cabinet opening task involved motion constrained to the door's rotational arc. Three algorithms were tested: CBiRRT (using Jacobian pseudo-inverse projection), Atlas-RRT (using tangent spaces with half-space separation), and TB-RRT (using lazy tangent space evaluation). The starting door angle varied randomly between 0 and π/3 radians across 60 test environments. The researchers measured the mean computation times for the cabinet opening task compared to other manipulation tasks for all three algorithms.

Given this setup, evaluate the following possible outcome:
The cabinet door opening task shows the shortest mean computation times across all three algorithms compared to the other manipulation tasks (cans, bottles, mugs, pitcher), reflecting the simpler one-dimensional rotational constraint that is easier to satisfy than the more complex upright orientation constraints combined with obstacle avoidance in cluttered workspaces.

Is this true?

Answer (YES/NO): YES